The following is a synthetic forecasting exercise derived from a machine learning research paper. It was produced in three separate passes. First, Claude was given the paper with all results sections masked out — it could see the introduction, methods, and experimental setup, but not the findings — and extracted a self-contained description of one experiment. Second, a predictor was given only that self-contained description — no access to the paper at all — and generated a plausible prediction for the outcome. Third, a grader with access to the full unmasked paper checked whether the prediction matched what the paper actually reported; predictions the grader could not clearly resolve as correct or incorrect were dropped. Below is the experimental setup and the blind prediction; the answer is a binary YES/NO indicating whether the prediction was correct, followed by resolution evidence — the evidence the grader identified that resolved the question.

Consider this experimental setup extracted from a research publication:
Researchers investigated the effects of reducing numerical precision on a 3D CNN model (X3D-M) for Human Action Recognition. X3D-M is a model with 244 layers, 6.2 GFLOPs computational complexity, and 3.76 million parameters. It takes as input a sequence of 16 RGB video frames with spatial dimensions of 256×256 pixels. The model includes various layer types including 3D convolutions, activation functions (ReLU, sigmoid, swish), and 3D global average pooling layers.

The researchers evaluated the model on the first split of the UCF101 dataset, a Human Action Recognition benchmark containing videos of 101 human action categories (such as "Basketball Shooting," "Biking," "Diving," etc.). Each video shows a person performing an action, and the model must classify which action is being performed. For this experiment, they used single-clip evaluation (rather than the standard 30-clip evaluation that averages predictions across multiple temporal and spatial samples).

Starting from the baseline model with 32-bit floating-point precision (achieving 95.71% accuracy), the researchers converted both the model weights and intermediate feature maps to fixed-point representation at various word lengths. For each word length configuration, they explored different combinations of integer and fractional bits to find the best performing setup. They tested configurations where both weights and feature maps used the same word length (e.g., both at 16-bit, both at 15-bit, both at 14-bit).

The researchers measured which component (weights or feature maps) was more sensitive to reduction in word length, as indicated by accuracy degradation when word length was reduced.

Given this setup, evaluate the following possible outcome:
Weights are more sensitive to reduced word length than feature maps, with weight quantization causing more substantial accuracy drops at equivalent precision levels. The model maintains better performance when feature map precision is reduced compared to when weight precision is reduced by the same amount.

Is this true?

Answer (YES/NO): YES